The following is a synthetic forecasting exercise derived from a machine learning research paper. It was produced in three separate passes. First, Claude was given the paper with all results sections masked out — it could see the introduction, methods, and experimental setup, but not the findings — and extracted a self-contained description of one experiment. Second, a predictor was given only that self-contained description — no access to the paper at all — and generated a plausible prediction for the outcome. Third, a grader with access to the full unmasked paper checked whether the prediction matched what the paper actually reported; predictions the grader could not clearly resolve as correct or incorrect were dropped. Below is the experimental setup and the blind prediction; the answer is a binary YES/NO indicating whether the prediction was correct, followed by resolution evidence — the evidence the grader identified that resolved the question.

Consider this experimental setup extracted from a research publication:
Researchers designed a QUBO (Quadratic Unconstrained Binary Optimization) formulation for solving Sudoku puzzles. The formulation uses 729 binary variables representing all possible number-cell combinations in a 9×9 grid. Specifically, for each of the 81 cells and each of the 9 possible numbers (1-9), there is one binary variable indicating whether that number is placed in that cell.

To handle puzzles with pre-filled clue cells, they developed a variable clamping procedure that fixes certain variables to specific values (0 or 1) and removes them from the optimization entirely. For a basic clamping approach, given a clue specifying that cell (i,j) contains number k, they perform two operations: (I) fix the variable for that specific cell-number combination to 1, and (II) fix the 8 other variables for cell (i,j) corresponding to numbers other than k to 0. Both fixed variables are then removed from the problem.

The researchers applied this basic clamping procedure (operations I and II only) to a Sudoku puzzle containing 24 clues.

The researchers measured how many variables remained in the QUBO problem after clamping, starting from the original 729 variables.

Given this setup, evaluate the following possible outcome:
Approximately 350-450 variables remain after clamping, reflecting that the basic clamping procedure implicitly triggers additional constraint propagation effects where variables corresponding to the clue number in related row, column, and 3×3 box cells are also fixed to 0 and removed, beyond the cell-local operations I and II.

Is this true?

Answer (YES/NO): NO